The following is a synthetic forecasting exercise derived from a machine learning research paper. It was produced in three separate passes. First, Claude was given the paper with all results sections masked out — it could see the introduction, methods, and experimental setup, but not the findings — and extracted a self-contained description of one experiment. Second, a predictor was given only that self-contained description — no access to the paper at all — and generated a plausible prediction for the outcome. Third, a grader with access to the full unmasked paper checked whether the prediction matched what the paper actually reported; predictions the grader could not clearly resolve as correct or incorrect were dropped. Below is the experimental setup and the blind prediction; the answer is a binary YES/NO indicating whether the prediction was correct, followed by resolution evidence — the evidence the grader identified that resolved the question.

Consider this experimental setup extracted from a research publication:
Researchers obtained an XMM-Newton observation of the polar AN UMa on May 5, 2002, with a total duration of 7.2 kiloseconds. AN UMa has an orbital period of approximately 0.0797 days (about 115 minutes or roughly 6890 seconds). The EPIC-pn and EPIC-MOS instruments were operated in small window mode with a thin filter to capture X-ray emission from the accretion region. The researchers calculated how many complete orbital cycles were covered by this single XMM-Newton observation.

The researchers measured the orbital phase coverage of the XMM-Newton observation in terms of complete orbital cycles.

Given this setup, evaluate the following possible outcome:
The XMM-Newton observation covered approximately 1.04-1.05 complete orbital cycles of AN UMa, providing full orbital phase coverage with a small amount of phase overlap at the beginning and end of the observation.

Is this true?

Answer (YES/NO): YES